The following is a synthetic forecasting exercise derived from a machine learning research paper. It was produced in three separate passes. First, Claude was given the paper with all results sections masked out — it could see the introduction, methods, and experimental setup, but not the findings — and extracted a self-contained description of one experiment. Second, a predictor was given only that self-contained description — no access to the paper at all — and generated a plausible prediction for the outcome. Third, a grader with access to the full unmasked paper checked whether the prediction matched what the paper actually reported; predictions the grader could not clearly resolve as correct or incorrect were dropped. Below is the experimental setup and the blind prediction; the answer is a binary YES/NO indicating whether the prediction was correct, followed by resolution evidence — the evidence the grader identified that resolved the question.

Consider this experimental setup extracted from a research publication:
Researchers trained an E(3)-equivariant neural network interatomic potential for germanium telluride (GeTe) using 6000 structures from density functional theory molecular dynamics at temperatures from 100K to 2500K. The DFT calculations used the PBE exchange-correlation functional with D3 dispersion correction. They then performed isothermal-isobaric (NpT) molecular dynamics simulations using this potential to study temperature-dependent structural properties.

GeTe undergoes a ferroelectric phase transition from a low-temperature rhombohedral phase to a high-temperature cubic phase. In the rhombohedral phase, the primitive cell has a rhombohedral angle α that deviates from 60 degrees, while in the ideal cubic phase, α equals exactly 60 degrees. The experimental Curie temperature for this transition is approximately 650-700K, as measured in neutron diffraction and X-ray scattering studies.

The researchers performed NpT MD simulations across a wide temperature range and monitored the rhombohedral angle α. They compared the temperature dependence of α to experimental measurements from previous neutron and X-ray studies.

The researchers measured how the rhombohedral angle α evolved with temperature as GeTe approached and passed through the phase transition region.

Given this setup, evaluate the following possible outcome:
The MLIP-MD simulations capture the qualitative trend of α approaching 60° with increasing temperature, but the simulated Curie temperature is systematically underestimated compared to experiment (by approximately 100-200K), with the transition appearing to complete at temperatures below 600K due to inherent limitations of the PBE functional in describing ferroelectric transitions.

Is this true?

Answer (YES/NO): NO